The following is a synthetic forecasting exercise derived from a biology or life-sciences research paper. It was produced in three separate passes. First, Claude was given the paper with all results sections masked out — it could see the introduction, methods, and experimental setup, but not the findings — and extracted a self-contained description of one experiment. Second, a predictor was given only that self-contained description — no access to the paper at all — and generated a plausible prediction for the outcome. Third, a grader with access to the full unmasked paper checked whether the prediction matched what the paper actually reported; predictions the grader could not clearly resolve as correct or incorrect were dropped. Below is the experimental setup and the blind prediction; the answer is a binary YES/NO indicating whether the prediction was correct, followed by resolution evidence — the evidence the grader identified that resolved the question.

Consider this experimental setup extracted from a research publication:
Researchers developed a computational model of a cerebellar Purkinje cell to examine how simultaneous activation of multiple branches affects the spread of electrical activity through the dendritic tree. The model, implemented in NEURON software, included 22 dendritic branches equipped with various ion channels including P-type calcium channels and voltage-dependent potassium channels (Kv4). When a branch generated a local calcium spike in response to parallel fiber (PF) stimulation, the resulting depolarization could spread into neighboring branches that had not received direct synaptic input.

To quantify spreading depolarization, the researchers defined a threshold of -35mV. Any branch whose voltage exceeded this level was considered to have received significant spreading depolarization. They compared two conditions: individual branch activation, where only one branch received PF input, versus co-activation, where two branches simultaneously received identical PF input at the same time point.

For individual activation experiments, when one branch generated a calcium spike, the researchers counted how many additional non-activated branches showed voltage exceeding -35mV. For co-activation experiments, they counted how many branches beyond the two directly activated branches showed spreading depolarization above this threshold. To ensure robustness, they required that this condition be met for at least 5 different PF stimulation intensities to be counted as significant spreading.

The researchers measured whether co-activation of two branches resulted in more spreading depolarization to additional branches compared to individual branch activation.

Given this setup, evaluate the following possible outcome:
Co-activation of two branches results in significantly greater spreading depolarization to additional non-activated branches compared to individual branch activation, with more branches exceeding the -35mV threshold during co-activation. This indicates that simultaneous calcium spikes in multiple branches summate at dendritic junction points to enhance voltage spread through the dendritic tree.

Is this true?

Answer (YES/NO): NO